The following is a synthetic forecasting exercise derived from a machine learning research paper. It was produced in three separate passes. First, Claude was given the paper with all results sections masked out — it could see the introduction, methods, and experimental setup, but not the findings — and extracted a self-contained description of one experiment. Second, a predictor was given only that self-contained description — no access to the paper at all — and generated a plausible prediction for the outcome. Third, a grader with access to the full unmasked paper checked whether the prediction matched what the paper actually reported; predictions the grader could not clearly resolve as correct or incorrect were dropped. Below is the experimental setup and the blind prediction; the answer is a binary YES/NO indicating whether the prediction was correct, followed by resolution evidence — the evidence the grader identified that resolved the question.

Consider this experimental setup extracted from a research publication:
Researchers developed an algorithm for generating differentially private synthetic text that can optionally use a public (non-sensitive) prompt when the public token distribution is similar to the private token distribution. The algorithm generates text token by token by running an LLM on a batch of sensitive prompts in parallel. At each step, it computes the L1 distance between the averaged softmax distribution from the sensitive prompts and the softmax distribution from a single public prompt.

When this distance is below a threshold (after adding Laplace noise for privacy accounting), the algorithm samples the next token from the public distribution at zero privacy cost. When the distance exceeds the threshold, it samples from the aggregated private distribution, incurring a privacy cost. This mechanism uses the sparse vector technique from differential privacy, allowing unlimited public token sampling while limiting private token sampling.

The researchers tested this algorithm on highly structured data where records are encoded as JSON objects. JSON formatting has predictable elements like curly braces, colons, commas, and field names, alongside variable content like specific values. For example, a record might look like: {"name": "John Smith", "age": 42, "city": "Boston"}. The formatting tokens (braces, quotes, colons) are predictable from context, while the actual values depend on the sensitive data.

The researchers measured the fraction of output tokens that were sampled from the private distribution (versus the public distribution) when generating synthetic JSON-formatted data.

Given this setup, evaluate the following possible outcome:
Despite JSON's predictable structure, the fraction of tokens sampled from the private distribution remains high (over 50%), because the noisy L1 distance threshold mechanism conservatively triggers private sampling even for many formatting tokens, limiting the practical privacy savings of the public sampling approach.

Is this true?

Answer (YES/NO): NO